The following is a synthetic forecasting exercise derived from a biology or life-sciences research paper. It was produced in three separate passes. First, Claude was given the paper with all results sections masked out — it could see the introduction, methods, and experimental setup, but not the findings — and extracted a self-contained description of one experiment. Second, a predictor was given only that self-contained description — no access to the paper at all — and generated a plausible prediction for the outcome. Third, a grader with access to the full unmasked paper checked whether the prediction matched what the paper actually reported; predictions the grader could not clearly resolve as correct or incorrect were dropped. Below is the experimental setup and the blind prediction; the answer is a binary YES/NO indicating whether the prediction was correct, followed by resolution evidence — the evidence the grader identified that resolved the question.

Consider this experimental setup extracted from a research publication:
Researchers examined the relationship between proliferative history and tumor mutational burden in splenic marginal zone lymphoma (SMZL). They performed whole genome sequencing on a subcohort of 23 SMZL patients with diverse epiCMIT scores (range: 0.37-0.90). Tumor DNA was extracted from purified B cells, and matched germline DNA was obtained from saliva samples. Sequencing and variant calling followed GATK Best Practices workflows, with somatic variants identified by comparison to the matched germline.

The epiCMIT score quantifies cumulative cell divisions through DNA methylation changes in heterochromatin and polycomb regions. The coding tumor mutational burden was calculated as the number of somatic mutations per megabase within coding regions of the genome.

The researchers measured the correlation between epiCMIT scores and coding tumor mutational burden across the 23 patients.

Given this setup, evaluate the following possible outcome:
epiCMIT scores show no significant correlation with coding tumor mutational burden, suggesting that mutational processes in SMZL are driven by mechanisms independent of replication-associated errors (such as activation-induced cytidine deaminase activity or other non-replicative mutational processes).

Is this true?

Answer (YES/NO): NO